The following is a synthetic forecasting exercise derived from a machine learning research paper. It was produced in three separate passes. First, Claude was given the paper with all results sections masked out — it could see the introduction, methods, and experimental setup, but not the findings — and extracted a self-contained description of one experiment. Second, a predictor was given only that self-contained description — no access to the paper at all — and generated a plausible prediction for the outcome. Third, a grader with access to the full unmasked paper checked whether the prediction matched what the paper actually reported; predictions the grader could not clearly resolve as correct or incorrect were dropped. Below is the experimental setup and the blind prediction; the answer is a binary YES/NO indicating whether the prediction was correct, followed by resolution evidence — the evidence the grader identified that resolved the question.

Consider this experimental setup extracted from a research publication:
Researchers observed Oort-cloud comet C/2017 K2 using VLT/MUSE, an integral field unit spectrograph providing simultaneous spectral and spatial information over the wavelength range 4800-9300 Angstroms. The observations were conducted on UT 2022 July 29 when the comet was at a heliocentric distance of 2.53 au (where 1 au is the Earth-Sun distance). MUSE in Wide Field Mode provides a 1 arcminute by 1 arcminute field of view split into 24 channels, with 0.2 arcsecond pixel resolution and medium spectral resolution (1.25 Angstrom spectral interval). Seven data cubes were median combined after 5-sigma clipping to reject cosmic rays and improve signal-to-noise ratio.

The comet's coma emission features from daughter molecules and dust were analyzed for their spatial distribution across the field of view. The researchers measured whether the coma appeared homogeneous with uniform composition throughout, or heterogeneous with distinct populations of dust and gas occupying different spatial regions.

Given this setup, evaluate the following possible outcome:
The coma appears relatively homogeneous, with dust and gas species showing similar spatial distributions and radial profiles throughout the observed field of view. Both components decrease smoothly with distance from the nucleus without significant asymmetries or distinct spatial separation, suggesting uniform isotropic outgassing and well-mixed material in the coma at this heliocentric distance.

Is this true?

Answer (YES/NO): NO